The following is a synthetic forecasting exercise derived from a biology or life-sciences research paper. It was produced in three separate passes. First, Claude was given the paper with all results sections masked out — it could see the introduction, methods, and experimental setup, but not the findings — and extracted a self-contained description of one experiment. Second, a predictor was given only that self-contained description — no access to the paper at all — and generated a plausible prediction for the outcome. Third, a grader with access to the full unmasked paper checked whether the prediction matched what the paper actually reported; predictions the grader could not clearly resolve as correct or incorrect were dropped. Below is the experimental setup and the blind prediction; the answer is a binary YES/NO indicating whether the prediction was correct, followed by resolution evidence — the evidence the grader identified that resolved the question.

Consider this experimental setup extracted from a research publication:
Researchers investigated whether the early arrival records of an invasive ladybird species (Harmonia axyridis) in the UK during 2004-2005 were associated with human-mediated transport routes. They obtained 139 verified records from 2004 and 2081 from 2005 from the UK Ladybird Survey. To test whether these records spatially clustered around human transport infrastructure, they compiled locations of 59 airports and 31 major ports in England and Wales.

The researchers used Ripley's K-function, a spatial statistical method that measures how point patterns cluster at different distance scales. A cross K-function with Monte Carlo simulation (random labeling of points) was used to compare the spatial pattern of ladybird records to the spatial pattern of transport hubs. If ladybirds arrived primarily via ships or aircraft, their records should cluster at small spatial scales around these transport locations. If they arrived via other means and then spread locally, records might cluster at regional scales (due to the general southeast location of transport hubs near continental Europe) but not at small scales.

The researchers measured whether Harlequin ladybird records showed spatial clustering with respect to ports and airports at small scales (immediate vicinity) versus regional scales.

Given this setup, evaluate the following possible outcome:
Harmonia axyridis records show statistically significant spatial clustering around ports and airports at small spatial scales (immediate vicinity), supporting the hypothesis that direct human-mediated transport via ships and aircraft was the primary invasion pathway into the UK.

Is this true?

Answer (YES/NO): NO